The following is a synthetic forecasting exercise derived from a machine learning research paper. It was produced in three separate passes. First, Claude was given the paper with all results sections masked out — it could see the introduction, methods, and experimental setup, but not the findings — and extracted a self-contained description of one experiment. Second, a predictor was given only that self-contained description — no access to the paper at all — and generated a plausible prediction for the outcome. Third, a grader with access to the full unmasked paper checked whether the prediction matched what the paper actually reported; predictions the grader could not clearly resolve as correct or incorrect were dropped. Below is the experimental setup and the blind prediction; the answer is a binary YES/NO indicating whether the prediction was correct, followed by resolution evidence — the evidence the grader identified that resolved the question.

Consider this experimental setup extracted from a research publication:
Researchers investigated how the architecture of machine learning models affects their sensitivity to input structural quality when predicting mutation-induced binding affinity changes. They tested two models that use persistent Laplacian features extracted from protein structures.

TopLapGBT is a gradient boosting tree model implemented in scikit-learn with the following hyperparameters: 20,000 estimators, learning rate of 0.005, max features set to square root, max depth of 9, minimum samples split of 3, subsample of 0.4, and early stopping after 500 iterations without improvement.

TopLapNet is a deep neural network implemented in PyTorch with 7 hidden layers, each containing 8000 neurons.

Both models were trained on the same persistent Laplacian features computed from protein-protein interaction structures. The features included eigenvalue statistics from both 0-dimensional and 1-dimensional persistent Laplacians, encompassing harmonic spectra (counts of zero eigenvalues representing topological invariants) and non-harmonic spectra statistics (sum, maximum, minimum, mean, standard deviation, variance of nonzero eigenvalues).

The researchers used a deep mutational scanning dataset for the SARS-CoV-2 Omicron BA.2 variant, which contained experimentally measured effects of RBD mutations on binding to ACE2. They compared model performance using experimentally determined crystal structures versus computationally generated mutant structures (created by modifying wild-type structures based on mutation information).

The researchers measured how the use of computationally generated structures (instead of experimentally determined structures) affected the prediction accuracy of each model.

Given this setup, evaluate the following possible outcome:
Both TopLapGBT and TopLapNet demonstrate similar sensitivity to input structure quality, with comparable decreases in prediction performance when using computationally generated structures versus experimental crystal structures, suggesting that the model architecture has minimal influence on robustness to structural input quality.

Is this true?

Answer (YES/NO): NO